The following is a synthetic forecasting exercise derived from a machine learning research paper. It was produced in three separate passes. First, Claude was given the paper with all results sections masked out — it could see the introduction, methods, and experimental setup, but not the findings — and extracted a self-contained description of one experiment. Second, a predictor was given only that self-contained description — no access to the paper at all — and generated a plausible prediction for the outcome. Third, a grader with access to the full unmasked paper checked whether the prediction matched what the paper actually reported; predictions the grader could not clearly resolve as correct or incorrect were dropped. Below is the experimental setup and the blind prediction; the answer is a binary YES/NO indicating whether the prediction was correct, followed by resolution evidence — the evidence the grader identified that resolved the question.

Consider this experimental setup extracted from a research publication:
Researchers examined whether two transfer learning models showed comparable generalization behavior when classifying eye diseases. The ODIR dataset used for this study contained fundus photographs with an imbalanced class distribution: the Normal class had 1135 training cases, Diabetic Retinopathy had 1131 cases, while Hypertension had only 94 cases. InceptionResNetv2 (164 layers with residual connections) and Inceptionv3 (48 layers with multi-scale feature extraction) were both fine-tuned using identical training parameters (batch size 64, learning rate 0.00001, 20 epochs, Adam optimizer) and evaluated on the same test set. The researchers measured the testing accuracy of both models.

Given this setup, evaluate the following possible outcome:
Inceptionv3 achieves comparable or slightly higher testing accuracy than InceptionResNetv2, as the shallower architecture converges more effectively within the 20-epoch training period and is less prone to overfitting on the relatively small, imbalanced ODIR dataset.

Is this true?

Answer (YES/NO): YES